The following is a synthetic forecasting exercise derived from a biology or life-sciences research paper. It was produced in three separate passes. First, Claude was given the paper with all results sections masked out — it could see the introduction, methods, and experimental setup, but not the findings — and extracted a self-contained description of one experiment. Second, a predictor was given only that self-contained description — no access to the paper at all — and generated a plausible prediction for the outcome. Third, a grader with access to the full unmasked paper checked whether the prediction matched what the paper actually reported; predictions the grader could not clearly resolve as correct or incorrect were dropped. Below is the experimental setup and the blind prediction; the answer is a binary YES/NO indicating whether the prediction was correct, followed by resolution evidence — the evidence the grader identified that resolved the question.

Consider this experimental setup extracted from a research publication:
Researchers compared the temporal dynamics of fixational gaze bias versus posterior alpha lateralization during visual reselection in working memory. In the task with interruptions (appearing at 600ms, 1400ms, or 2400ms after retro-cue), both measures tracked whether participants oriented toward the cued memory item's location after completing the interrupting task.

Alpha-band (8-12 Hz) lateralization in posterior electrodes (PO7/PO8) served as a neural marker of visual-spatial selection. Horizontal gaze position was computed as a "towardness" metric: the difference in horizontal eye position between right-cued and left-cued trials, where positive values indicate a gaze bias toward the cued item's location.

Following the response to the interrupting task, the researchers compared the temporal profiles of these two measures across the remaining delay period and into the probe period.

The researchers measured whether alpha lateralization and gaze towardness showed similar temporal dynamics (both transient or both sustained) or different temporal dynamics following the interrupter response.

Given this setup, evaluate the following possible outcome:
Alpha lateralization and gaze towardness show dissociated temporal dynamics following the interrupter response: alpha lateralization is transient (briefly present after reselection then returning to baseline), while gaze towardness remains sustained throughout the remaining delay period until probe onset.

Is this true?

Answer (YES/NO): YES